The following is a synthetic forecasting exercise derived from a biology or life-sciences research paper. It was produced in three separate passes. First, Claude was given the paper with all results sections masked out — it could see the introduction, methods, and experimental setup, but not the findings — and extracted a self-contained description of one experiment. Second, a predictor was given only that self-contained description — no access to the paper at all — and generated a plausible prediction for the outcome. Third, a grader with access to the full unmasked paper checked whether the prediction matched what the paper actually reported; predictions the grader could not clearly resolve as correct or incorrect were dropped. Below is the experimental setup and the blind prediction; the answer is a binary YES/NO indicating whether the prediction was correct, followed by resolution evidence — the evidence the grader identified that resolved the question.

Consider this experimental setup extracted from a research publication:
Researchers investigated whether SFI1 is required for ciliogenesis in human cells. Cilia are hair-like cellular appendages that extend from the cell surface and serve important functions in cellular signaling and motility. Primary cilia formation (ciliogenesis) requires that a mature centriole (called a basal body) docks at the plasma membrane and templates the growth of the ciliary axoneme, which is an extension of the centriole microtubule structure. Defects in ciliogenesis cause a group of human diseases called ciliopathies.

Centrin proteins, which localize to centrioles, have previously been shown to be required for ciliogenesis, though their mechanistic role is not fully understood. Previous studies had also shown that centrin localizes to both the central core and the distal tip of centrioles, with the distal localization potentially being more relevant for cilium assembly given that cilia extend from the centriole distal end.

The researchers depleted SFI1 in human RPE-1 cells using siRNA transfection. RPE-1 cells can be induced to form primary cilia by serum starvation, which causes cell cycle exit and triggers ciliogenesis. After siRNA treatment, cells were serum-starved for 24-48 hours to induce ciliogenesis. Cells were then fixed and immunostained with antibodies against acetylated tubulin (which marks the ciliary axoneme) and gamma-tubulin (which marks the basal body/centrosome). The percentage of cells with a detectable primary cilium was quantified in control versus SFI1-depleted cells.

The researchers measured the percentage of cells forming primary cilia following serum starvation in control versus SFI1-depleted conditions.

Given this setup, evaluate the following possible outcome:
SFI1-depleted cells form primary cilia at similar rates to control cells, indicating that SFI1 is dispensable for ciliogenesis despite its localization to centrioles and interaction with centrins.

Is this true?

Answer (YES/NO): NO